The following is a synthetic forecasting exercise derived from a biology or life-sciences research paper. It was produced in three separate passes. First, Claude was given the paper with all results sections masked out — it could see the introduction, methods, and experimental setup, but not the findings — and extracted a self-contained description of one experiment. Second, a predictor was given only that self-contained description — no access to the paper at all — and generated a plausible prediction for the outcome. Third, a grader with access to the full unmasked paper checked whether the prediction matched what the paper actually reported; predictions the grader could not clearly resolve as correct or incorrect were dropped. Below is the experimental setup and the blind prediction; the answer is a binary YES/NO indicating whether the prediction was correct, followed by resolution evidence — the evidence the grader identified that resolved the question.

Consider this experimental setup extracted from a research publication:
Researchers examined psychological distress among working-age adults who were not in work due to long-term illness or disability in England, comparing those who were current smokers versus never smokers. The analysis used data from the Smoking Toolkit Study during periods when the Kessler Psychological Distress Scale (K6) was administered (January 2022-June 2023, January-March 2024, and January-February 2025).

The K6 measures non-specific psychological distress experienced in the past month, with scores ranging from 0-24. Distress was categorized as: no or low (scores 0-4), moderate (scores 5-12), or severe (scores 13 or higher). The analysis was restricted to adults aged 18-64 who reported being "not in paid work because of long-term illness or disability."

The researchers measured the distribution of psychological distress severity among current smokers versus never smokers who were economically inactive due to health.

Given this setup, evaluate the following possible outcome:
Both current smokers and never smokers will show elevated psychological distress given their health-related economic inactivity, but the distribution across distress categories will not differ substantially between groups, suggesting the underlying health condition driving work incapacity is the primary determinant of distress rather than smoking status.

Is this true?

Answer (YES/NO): NO